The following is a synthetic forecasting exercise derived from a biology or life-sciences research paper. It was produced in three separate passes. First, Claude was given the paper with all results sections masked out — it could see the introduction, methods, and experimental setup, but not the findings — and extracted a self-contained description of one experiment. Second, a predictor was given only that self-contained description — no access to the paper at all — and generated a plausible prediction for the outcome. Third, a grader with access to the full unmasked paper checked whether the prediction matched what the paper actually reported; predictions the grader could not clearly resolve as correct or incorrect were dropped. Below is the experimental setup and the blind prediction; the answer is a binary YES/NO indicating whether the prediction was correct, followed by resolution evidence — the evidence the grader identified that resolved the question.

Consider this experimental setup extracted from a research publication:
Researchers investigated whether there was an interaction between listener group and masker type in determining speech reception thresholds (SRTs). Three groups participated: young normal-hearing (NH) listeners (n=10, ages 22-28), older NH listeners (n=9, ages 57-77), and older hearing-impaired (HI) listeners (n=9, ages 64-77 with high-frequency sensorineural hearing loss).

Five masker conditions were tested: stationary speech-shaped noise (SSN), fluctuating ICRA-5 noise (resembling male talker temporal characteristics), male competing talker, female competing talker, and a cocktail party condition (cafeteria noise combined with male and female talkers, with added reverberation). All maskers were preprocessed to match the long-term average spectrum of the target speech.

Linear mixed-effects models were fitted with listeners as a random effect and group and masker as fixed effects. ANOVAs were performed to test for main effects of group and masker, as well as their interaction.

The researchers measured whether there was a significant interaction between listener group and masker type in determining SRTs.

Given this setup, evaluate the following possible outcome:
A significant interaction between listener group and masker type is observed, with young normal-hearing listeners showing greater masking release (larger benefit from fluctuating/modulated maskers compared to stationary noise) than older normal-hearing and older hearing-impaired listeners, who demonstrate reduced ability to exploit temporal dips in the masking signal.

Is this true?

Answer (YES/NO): YES